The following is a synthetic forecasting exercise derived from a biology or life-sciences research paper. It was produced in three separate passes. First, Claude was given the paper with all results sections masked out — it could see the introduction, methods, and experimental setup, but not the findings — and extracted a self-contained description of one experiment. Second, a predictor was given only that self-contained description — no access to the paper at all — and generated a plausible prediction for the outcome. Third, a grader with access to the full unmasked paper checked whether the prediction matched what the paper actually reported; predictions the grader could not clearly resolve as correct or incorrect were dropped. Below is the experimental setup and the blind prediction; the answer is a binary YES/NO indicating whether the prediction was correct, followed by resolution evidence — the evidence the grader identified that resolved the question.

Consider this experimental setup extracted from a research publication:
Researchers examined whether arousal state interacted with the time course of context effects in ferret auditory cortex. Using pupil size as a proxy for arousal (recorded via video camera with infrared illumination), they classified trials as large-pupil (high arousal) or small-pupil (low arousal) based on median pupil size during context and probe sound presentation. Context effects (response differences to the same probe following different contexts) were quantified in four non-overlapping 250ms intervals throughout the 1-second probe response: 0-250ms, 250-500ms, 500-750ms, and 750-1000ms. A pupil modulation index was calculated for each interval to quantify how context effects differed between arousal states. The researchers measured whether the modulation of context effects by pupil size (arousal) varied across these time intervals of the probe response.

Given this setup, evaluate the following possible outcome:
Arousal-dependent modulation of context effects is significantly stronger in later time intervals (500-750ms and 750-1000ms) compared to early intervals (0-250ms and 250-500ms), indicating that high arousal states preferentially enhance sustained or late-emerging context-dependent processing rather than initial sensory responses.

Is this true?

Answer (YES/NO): NO